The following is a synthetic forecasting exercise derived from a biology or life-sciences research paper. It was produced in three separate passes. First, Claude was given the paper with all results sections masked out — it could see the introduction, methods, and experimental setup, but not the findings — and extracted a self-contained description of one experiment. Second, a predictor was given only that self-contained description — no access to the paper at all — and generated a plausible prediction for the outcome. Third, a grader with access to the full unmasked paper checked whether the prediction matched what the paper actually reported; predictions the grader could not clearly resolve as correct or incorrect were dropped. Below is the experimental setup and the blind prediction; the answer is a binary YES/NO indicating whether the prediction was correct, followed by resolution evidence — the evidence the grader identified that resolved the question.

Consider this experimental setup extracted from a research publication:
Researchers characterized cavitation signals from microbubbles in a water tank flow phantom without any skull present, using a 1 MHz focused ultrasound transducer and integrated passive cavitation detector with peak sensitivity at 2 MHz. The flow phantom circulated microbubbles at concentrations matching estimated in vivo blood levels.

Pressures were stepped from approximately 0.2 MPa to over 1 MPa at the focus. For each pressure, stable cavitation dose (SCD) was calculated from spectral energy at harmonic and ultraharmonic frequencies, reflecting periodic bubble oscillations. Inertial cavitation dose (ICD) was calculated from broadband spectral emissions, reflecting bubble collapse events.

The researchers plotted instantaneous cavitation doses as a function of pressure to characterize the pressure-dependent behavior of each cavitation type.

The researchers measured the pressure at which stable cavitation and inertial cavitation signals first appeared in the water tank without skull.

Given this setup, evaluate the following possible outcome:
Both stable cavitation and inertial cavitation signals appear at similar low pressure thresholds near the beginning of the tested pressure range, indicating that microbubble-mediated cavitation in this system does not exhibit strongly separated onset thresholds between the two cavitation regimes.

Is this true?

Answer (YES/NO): NO